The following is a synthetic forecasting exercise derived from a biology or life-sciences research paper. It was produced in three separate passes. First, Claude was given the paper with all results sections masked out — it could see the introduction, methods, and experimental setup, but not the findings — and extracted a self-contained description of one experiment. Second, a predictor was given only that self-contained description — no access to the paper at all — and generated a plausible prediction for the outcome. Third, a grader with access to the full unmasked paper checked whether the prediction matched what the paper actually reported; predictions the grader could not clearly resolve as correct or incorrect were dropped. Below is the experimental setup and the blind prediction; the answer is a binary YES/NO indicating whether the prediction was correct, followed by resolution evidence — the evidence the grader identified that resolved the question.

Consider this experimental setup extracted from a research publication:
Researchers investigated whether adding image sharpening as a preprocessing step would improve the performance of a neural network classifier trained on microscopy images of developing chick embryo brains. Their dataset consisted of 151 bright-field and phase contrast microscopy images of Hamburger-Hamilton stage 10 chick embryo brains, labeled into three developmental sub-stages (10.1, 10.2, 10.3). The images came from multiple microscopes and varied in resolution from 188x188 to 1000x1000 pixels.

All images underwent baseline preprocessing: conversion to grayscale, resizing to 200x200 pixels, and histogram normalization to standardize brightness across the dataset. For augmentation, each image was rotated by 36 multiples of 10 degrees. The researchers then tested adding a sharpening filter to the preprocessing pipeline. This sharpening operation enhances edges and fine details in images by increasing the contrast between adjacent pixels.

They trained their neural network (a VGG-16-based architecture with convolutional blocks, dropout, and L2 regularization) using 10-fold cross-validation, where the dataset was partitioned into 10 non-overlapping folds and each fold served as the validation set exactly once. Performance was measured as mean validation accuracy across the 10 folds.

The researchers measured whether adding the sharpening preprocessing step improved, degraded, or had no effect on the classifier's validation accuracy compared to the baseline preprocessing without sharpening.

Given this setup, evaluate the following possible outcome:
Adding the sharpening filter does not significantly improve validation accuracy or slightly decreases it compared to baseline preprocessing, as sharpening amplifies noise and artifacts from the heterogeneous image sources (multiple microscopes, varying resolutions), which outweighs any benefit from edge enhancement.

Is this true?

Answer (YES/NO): NO